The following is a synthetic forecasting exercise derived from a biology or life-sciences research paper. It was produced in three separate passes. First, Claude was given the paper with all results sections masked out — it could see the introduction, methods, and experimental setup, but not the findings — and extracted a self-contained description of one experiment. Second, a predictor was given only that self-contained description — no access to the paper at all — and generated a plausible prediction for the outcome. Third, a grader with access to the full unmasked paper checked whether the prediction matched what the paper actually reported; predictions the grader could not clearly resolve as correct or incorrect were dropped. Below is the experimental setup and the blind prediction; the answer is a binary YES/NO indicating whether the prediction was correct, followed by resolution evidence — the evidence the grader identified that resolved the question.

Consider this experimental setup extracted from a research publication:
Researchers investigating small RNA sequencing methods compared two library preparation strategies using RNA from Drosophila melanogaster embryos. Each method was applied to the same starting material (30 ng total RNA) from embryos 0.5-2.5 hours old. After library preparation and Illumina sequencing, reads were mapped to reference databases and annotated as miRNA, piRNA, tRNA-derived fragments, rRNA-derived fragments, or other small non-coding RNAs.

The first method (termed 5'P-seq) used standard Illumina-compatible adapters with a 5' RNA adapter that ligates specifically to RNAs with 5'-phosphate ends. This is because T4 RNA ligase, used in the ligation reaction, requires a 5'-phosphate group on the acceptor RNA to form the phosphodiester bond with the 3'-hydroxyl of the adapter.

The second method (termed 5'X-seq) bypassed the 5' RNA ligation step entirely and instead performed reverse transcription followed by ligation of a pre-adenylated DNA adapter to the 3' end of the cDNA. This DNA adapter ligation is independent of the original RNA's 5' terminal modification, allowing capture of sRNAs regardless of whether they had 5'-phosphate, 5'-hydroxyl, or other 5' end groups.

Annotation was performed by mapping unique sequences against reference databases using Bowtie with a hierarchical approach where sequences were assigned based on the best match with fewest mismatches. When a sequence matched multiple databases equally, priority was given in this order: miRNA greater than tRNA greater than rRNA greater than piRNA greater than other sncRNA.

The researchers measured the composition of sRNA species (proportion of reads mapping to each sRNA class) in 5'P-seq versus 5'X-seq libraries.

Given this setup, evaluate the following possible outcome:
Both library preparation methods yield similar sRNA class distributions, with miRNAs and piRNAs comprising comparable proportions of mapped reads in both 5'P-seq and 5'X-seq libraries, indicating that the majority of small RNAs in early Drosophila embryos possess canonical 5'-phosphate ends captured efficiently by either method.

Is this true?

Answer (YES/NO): NO